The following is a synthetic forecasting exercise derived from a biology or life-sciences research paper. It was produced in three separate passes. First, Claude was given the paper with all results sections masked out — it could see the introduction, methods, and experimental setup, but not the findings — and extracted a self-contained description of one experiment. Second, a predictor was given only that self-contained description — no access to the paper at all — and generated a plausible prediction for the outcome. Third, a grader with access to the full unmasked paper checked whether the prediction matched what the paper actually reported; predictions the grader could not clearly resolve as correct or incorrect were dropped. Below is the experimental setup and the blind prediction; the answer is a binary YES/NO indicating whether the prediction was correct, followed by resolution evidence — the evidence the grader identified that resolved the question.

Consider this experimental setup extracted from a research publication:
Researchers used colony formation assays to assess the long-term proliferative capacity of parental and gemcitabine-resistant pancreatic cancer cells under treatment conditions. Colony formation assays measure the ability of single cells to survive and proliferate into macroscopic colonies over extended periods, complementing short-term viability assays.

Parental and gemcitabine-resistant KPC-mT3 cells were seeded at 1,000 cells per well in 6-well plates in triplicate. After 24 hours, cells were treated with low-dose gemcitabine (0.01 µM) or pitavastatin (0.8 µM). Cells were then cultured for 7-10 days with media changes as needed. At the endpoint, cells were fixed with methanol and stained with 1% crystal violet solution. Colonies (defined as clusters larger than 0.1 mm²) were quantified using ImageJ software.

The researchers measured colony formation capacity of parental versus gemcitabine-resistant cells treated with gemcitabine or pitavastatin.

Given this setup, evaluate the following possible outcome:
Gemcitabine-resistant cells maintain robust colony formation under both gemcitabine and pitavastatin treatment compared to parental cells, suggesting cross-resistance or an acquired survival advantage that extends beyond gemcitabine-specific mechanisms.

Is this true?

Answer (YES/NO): NO